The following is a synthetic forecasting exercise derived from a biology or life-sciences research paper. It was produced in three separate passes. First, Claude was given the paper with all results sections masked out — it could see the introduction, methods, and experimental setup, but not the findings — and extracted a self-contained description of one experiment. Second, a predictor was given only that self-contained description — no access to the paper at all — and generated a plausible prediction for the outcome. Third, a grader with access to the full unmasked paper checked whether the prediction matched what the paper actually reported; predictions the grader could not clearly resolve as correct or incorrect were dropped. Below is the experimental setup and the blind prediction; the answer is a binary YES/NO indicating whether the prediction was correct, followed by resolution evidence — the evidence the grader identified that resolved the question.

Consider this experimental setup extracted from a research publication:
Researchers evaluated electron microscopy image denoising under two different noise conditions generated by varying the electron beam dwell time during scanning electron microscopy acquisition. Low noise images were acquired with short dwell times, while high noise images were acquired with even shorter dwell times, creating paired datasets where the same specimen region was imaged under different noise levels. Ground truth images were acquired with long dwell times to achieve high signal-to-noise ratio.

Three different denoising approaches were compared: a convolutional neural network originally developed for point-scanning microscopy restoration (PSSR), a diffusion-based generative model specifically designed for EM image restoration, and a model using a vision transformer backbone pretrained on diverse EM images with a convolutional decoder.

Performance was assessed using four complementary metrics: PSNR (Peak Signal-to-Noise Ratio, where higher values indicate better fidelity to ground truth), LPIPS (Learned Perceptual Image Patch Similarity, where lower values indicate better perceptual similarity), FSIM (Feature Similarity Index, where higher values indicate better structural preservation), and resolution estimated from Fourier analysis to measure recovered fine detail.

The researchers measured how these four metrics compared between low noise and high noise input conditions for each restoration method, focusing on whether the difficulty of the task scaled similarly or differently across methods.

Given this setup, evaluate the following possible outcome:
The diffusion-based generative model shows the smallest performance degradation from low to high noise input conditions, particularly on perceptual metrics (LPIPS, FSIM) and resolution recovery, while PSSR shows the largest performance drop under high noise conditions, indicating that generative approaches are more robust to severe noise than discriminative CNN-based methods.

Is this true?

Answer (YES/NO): NO